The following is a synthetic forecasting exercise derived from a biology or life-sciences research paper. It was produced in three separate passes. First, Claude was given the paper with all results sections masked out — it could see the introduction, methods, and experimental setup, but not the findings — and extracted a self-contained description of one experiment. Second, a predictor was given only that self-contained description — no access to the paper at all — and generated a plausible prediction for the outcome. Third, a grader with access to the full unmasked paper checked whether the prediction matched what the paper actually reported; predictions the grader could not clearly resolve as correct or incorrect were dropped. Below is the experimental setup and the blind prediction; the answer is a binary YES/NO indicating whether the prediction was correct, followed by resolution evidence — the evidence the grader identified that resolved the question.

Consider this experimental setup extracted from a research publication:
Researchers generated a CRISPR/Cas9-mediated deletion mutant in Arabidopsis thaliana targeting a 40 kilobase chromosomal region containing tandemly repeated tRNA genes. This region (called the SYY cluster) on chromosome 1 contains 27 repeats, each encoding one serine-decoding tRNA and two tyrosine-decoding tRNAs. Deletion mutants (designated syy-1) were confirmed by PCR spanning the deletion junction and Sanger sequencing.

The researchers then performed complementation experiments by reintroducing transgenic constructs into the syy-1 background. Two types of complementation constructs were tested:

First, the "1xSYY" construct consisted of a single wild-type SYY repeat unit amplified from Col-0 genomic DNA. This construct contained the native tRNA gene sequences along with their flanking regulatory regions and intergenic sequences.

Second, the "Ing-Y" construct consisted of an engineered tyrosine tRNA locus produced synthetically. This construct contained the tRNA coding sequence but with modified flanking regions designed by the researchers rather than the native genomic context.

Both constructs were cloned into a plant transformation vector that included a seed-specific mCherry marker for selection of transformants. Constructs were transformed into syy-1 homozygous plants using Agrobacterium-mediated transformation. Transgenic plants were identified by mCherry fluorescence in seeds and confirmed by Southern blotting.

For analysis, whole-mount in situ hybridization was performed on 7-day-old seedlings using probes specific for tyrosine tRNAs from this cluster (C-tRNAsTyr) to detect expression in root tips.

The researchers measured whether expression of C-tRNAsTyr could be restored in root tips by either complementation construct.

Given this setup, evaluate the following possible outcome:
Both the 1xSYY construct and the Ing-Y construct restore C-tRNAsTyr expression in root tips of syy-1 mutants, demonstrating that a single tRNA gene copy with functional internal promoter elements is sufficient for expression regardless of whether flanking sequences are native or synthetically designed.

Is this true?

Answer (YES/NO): YES